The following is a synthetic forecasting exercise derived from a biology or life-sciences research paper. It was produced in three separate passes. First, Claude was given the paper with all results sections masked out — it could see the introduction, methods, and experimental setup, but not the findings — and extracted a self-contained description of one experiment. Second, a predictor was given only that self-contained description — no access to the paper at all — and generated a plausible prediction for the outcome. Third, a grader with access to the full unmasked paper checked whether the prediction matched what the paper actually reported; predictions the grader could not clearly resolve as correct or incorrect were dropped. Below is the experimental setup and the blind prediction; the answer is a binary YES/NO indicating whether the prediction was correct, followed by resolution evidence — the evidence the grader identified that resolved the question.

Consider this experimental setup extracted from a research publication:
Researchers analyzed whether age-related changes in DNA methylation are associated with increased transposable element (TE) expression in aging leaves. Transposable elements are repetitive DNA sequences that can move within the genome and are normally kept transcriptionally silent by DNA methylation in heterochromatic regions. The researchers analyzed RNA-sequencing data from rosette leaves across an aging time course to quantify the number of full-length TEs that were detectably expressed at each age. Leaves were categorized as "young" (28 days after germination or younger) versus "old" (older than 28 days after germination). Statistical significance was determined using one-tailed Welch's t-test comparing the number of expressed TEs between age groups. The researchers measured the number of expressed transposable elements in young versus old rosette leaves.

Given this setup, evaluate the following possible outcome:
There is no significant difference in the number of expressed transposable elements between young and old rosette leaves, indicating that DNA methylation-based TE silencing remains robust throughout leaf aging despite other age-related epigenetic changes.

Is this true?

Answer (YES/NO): NO